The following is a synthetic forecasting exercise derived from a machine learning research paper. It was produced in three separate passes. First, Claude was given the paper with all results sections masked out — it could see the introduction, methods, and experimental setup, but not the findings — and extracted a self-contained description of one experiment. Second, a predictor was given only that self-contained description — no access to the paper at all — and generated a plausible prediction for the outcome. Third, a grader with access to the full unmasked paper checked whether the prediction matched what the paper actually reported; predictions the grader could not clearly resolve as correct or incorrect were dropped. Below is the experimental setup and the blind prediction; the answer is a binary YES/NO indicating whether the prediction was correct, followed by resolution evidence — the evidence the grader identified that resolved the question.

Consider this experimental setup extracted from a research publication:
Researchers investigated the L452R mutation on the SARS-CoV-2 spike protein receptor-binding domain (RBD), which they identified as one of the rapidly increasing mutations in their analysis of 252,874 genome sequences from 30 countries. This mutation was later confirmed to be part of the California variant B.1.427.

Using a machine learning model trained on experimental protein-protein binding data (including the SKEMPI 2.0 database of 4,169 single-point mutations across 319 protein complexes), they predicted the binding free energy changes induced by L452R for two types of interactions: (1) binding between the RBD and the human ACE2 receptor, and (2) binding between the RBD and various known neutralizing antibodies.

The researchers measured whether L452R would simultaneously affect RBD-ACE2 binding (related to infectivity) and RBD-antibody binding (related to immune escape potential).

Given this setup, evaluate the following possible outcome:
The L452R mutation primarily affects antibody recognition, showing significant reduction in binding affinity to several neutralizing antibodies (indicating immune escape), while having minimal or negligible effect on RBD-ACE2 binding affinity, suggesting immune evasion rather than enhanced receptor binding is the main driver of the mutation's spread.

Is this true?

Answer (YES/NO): NO